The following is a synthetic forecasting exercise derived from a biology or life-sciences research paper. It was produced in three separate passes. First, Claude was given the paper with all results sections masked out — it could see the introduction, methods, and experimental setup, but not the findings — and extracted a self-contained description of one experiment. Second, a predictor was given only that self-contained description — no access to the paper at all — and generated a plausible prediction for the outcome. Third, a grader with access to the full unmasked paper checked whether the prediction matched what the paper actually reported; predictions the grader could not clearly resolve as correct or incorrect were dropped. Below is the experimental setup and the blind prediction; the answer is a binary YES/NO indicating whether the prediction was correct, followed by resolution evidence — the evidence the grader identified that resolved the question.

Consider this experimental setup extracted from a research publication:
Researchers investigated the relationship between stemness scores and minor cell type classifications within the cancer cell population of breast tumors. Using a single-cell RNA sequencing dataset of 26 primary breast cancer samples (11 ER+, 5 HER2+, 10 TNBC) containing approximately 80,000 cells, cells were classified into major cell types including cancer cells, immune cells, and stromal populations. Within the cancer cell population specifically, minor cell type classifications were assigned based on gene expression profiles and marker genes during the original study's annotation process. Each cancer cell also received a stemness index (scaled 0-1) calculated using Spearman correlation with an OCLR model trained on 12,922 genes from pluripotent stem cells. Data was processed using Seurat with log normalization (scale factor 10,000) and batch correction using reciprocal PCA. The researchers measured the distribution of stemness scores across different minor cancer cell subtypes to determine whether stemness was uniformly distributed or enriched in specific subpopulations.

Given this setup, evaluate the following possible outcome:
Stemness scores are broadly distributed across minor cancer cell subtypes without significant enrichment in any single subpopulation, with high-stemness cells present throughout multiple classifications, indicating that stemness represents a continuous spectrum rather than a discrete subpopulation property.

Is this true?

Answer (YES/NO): NO